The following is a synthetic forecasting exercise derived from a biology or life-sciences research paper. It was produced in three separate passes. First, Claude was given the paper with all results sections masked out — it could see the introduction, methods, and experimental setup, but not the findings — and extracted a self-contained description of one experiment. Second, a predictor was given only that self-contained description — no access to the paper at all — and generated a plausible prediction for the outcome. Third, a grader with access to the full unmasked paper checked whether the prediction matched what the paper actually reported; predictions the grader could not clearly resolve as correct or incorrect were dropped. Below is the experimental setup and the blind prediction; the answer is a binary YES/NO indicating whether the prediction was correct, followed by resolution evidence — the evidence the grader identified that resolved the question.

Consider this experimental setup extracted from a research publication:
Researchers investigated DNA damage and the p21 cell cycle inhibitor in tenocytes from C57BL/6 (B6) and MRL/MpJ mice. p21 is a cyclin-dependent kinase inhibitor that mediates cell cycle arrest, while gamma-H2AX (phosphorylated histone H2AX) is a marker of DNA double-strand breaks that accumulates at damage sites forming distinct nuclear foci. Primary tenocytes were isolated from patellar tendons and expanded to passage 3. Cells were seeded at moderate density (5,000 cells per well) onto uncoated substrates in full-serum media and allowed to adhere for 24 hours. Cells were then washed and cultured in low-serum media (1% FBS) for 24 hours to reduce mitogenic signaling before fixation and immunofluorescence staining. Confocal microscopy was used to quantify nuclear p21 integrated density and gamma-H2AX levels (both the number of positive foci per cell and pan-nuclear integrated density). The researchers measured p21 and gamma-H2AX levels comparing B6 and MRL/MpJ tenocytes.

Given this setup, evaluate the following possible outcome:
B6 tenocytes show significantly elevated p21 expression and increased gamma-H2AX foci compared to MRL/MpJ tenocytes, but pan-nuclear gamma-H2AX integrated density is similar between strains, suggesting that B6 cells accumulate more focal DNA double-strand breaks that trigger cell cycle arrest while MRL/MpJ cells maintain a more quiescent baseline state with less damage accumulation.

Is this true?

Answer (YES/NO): NO